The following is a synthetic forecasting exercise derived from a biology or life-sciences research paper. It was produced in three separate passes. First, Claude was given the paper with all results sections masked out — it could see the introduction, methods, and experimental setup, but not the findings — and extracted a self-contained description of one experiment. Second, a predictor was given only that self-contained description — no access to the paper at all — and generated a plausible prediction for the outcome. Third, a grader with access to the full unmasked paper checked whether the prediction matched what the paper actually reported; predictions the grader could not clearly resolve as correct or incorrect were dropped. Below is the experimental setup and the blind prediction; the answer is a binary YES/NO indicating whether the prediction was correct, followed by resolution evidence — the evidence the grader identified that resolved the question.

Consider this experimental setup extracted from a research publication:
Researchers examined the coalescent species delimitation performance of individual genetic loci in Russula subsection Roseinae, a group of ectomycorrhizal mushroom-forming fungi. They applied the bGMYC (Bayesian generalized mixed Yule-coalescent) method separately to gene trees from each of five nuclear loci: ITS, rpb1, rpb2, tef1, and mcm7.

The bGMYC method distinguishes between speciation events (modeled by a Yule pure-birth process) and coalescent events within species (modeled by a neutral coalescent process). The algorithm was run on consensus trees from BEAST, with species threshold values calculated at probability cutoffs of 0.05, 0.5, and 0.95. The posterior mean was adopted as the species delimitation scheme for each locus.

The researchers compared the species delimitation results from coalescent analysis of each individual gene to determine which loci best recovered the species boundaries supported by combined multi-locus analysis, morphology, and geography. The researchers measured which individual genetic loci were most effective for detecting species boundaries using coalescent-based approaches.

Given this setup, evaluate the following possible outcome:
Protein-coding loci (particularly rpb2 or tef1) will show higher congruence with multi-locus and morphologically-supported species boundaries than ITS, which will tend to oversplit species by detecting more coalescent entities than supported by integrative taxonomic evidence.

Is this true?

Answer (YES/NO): NO